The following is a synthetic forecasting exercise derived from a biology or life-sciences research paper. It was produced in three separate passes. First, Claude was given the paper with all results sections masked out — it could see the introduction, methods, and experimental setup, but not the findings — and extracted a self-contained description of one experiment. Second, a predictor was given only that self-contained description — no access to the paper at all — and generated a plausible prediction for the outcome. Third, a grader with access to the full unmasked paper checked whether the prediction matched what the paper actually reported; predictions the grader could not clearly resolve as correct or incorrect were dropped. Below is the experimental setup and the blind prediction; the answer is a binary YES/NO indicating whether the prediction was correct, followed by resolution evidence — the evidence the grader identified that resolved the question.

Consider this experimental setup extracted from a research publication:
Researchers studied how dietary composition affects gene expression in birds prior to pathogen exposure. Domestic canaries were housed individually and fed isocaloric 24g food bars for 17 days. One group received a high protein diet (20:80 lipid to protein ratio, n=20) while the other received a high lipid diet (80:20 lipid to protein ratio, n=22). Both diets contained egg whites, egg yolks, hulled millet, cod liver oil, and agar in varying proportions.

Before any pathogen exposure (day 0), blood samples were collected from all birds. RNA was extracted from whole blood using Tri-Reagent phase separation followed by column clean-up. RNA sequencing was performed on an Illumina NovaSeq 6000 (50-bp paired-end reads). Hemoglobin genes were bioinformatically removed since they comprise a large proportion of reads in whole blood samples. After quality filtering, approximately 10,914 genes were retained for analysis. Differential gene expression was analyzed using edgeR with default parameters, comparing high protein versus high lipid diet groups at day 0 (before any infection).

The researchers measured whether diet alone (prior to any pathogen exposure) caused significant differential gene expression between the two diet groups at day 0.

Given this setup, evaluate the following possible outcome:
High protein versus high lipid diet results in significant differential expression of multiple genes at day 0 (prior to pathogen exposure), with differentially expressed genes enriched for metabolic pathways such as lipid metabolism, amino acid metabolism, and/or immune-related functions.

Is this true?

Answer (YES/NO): YES